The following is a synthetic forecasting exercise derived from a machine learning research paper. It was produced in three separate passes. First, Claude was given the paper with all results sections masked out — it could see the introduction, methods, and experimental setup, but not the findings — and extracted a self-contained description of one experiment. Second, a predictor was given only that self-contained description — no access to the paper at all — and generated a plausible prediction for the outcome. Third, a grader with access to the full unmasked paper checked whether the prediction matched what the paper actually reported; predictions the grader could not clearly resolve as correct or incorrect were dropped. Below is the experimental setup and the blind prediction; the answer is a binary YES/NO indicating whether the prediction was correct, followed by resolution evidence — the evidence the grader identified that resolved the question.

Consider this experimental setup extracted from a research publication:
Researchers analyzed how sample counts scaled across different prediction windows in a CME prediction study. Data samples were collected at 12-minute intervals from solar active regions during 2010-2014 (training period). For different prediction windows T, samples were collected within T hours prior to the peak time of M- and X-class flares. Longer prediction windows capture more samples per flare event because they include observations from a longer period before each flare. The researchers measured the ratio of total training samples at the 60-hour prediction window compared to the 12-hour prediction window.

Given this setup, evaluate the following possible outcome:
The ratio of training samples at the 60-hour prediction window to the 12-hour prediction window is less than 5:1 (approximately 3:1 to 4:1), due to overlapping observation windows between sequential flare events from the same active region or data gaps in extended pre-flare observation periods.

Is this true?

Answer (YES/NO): YES